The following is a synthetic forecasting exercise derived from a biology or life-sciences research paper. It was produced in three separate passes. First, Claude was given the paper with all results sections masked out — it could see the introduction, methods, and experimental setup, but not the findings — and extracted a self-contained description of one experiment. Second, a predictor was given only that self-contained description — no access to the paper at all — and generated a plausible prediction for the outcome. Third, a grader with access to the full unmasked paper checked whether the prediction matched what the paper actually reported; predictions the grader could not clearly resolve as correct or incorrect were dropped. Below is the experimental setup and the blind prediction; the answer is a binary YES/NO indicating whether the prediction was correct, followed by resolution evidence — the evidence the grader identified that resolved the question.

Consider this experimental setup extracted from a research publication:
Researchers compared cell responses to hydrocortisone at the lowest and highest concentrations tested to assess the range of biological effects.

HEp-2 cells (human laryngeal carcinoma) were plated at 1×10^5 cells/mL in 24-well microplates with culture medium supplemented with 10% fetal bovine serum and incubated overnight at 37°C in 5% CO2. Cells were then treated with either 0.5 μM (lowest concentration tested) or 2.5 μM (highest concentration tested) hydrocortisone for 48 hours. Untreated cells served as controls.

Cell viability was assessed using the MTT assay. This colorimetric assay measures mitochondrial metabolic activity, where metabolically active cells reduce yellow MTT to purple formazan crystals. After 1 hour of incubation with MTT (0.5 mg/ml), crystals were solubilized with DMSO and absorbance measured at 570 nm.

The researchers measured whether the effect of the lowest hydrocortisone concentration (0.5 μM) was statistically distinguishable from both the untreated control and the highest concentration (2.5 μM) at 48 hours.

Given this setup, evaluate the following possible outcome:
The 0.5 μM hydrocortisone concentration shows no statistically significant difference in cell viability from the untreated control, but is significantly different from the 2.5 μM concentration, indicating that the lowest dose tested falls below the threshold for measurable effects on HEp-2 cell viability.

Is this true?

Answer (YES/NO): NO